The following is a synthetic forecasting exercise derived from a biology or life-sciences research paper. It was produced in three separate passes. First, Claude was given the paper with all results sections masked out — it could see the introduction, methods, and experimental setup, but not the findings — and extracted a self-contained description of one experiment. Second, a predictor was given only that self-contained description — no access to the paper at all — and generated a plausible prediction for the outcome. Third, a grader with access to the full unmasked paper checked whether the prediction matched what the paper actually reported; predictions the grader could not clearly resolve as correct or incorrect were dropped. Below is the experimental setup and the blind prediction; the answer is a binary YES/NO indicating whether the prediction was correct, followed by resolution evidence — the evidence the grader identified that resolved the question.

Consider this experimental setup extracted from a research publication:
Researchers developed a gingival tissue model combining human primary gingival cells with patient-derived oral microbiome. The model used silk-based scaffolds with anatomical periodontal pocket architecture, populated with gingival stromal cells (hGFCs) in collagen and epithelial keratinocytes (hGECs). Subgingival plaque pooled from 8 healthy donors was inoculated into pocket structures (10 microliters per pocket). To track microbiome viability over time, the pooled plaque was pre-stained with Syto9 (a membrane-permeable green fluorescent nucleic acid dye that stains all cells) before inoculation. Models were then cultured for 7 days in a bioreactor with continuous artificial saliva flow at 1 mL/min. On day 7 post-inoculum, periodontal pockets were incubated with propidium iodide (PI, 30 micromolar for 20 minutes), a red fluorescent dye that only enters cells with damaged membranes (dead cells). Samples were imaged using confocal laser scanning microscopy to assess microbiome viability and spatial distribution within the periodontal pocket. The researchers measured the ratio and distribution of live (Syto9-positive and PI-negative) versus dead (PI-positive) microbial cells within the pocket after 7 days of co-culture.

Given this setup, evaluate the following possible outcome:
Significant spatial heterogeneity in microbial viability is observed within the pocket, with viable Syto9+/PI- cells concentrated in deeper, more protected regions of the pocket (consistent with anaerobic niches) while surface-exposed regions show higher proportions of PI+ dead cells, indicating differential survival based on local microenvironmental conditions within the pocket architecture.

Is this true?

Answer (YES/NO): NO